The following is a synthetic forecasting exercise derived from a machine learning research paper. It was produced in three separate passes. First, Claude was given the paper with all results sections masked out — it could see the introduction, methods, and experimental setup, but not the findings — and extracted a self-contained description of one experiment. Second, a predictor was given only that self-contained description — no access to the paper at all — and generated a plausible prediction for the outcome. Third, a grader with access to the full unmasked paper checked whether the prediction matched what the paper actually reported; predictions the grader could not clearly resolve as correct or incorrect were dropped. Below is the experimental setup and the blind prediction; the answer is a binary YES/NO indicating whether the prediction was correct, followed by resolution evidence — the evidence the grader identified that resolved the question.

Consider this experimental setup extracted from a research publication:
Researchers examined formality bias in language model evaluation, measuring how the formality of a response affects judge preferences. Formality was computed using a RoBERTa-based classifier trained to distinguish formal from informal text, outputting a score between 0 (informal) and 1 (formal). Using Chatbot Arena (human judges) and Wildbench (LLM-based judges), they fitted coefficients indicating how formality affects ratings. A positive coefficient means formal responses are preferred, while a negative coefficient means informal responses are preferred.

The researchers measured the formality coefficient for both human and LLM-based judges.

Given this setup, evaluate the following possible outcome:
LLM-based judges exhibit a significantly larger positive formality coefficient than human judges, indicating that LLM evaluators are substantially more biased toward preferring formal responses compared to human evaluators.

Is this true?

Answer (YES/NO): NO